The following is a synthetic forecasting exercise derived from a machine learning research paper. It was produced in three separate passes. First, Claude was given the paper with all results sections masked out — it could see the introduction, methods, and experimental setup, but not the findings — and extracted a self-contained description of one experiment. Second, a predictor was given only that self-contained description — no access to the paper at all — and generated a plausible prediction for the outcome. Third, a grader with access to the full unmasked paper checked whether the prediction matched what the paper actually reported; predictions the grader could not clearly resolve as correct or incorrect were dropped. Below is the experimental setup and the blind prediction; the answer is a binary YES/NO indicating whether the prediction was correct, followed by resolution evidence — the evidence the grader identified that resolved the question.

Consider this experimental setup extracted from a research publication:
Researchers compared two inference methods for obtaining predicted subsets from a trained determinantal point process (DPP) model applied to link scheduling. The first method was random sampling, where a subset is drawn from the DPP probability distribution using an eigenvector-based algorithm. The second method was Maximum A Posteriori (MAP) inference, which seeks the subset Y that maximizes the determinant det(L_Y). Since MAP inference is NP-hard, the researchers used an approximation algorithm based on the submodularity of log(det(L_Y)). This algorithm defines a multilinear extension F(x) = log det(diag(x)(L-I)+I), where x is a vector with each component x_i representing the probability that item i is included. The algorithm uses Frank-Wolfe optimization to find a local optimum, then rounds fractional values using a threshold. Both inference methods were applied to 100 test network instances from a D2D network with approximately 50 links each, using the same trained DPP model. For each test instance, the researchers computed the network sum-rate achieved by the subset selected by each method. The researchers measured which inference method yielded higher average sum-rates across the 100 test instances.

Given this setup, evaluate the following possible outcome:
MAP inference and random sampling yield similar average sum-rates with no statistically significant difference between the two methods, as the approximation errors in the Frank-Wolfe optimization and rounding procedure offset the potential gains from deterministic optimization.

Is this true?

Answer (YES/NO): NO